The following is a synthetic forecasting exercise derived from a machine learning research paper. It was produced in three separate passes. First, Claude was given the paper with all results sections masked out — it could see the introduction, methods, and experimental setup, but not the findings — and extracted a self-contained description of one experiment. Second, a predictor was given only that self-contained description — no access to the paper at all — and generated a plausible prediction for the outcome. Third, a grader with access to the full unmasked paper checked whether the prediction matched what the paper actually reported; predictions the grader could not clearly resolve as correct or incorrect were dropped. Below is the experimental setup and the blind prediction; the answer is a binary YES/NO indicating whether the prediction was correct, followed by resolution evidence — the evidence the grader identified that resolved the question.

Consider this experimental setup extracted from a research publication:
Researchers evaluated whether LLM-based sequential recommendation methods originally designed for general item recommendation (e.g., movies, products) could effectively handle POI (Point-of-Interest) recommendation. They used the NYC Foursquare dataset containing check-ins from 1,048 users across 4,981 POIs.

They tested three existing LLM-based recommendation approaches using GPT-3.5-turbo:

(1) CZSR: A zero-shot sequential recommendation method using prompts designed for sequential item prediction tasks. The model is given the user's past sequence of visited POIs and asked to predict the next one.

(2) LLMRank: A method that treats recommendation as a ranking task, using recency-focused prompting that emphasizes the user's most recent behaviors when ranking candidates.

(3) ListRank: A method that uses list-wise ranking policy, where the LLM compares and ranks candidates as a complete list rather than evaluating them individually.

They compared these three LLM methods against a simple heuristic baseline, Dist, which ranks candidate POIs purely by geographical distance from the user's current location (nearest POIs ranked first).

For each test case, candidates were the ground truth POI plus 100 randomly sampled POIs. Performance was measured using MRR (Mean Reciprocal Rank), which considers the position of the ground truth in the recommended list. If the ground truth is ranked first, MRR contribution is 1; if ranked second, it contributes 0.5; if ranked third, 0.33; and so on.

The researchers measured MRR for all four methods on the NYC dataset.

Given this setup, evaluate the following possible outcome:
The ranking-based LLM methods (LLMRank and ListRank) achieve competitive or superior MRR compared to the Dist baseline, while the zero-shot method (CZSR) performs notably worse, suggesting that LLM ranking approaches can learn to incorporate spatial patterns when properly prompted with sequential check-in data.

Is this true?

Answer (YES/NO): NO